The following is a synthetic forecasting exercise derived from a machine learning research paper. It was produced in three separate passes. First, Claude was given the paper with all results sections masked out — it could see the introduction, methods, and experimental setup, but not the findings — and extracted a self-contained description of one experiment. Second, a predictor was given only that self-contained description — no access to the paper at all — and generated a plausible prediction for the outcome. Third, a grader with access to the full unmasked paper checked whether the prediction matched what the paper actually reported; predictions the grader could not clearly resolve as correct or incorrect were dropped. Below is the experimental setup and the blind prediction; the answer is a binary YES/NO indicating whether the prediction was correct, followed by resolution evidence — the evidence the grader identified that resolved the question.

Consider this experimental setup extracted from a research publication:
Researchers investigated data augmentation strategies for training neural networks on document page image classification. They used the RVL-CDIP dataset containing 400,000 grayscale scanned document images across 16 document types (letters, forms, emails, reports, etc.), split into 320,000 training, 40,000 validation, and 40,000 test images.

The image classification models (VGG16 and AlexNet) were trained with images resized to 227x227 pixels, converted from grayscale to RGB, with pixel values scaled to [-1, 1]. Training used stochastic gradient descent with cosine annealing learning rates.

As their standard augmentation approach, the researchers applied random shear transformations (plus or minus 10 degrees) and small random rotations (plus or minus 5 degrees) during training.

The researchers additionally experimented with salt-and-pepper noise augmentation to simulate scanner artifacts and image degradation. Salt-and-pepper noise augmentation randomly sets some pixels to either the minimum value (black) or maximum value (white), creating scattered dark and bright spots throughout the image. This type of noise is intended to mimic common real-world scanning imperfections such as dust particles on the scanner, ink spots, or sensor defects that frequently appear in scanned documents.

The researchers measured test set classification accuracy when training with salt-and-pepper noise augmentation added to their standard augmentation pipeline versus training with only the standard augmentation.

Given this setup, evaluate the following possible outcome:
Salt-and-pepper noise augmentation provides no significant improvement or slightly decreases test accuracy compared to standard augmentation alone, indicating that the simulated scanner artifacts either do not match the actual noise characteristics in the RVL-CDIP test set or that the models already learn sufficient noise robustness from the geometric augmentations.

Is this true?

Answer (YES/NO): YES